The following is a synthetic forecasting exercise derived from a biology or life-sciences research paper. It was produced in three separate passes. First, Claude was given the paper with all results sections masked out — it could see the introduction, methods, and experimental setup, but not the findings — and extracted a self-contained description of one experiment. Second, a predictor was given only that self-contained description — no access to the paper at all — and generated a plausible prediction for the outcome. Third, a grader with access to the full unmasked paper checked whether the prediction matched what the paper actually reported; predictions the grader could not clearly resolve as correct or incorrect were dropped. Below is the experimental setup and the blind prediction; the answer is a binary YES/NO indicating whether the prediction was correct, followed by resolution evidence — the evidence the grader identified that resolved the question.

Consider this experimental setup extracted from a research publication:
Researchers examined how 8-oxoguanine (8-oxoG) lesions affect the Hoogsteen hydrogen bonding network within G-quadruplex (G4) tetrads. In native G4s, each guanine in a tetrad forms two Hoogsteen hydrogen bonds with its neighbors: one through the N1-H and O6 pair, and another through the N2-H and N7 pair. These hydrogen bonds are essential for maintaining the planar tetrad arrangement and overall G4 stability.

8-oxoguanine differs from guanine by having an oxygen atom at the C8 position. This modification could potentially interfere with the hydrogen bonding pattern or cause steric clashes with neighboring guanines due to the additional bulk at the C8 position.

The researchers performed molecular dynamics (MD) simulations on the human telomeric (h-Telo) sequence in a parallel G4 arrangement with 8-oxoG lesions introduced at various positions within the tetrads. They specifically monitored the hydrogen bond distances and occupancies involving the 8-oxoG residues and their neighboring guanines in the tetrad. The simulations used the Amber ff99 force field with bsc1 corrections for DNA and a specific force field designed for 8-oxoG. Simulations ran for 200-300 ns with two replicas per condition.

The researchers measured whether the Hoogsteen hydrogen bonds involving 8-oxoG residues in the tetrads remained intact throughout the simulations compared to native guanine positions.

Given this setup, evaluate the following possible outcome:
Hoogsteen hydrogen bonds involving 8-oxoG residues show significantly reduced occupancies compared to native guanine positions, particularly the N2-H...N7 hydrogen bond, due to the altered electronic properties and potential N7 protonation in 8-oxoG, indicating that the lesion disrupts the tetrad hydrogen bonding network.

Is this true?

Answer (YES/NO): NO